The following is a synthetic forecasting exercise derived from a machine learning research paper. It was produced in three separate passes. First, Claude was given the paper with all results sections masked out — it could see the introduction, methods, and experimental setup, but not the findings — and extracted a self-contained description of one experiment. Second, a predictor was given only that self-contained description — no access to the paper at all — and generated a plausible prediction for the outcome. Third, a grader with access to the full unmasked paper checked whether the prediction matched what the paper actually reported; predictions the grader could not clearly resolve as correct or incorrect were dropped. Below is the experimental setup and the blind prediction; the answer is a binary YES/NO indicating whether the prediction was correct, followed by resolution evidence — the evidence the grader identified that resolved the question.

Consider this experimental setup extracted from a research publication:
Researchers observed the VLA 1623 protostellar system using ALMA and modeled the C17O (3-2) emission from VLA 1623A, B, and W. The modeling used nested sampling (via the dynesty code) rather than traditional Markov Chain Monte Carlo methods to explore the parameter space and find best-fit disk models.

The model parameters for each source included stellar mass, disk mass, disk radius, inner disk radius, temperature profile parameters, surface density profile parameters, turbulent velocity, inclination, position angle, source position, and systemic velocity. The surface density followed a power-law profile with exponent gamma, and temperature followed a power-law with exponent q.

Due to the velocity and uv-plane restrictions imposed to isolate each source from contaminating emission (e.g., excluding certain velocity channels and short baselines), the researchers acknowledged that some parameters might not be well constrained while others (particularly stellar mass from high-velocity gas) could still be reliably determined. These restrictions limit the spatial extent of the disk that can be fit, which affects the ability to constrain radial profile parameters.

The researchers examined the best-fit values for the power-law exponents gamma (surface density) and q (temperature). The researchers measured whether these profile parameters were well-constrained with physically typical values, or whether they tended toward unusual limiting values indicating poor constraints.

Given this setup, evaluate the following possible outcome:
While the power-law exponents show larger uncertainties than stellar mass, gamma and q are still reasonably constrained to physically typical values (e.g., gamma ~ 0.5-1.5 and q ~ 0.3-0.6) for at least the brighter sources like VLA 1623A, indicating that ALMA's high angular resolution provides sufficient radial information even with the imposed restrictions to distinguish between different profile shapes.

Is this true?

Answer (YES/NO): NO